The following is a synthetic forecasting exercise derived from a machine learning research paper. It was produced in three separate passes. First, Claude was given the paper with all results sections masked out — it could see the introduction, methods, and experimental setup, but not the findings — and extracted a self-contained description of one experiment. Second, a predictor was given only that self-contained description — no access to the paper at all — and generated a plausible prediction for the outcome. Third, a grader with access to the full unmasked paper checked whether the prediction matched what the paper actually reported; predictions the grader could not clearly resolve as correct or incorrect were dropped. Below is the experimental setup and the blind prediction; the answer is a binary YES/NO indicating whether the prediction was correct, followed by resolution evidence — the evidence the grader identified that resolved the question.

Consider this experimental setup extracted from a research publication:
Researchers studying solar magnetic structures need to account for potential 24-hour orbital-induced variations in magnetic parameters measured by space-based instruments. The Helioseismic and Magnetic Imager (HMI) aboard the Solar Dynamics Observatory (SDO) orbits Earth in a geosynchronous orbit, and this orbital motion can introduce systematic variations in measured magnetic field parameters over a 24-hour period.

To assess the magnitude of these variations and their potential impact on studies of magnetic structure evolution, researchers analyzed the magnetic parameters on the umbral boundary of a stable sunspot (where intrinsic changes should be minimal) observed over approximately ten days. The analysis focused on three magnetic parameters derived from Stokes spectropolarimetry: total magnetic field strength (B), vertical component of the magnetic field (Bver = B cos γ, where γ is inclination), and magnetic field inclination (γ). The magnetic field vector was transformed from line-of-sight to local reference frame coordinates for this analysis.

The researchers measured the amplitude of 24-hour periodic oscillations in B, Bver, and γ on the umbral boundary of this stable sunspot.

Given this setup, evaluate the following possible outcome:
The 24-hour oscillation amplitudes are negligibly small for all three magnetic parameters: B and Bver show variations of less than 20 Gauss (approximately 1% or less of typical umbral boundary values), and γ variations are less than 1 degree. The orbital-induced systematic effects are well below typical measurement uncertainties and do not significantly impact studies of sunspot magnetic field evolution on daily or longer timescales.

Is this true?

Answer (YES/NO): YES